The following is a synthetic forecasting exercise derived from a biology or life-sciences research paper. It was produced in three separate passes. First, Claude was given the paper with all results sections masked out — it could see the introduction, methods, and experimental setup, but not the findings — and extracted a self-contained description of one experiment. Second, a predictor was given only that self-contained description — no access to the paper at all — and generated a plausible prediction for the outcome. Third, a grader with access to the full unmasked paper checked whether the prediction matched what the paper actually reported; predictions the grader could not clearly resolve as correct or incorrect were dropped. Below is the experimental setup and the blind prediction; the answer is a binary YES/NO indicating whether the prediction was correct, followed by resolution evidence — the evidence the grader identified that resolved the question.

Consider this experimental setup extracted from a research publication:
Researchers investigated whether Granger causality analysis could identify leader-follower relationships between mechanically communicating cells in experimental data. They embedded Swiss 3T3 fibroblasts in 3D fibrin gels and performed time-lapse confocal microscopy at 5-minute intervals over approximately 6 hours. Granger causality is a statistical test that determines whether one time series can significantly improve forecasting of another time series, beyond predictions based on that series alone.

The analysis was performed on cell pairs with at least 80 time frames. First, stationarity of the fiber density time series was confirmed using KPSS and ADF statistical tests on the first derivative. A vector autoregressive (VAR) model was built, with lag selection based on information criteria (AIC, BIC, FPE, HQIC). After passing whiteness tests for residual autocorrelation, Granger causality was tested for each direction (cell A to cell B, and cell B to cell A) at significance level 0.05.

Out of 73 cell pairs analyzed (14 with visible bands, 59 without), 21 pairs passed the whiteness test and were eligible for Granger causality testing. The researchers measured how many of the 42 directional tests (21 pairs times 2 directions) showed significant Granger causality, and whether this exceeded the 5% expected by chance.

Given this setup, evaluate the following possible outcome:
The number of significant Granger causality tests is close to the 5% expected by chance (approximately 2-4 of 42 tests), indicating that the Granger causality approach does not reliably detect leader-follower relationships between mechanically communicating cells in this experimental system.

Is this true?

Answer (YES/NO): NO